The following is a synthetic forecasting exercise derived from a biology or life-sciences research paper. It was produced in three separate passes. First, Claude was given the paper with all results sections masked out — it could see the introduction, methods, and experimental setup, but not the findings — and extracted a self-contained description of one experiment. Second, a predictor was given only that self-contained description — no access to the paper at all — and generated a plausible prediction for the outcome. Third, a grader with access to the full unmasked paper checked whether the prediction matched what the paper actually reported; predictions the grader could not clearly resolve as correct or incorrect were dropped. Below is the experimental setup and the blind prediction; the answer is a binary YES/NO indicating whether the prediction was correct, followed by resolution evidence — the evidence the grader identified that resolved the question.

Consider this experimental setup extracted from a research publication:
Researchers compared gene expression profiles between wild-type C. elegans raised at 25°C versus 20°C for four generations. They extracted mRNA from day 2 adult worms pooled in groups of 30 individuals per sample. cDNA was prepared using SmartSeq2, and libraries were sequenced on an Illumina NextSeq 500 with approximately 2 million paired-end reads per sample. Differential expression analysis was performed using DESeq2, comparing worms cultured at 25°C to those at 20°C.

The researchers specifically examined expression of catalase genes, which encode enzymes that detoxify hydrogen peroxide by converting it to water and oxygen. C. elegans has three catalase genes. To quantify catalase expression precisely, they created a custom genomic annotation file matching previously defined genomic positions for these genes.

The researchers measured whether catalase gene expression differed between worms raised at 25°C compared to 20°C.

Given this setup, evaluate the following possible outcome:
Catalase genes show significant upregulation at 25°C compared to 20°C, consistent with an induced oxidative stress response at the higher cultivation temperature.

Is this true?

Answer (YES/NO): YES